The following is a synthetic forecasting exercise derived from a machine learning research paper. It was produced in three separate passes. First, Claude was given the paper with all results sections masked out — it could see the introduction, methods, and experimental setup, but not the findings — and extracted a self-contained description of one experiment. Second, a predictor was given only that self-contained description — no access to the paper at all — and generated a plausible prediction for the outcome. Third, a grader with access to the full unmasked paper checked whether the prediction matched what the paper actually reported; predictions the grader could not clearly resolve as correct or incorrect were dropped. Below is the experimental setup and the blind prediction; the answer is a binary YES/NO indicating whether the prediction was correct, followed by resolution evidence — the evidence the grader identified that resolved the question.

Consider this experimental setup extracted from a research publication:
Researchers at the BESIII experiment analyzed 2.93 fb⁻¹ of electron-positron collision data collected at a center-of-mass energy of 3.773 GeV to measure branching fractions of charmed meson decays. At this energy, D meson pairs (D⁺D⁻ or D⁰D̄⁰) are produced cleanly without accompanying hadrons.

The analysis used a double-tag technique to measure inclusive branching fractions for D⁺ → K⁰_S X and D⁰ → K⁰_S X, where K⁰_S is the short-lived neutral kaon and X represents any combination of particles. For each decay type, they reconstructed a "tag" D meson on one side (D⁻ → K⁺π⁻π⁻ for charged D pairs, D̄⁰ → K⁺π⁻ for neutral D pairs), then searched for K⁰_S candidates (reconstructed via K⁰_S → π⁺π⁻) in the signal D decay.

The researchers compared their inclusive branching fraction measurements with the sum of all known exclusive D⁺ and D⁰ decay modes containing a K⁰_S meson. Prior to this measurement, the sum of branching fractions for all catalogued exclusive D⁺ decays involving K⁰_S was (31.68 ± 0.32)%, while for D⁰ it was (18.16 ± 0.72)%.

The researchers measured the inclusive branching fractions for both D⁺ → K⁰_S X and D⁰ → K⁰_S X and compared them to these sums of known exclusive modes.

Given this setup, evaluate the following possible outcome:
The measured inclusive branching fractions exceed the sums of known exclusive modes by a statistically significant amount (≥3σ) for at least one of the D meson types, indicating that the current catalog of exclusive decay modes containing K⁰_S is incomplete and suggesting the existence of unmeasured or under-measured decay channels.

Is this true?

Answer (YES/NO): YES